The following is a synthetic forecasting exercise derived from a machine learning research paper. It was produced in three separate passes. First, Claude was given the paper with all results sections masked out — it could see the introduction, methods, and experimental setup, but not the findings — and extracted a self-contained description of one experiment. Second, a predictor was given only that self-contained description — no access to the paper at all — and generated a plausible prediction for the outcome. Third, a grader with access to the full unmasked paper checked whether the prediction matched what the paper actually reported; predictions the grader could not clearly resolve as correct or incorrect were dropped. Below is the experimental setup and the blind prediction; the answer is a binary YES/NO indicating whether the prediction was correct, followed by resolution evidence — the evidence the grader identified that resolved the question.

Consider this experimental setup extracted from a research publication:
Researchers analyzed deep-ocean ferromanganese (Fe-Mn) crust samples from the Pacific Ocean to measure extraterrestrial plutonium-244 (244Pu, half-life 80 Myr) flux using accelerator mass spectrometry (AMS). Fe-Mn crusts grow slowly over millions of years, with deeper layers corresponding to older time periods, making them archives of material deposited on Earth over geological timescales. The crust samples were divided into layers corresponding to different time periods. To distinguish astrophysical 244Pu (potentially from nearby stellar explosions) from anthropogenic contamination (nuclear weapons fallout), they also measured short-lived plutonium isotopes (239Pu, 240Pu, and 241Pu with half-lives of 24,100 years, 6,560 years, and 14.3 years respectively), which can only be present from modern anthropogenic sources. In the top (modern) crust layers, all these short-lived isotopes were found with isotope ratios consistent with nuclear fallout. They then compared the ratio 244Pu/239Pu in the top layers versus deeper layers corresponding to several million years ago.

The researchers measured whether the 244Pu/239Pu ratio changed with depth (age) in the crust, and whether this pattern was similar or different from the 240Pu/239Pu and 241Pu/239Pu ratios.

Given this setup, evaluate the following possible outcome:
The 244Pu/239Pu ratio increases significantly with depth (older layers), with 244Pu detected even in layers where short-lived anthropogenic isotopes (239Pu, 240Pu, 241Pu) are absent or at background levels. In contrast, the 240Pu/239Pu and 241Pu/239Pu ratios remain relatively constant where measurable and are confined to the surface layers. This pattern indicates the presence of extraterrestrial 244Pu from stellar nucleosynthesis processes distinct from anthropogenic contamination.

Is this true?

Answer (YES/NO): YES